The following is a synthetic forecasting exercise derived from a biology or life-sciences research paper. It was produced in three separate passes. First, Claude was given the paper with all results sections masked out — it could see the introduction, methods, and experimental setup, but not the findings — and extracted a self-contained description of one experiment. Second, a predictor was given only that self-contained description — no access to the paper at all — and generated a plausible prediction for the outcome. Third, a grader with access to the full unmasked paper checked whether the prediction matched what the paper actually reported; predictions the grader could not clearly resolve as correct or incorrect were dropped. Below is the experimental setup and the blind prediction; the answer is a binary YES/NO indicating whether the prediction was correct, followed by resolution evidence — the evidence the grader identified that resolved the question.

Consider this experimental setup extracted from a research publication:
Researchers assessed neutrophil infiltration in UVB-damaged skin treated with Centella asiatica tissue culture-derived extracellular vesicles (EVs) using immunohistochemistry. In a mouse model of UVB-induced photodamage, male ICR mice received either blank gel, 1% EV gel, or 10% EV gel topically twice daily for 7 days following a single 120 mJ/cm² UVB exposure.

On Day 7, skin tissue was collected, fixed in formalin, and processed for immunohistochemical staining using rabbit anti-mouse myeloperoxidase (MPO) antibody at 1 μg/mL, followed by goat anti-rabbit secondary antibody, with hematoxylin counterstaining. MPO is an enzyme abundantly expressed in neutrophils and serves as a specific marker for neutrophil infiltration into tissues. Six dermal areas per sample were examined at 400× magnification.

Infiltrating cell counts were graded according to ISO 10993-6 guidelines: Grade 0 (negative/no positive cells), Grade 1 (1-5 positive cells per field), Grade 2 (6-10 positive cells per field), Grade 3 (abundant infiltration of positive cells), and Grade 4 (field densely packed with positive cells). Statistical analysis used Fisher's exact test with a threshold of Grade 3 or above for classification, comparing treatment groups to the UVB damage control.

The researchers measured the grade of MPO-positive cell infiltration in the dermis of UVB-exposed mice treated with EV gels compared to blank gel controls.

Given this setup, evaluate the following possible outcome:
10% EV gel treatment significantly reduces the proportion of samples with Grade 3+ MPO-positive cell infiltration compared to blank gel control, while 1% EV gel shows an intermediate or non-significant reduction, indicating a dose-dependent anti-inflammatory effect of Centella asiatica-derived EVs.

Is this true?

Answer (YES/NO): NO